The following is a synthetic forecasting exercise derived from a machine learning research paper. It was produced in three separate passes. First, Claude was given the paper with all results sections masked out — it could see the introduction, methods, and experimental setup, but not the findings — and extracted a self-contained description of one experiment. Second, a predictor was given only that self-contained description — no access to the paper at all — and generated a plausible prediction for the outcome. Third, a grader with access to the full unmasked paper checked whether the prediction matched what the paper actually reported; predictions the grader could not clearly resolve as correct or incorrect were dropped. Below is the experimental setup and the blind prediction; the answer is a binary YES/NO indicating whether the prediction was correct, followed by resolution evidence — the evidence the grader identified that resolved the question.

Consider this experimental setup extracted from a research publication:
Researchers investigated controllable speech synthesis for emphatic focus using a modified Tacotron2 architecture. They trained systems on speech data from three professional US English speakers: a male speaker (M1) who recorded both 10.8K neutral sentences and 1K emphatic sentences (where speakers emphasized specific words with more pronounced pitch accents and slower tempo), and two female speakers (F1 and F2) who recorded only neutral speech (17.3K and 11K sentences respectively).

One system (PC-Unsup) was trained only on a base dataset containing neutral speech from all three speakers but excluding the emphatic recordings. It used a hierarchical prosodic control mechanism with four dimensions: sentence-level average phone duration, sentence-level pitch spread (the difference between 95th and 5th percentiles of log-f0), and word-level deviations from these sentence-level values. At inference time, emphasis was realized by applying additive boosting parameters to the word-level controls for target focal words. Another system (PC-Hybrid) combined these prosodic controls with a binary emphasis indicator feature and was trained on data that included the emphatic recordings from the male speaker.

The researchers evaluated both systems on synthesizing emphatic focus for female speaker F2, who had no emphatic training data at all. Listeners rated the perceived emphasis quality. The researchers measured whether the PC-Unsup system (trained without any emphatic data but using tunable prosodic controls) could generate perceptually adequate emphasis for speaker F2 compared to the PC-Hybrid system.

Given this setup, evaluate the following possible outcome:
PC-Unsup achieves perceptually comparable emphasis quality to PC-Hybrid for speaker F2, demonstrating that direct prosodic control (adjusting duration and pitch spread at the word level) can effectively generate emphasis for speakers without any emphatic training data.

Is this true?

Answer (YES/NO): NO